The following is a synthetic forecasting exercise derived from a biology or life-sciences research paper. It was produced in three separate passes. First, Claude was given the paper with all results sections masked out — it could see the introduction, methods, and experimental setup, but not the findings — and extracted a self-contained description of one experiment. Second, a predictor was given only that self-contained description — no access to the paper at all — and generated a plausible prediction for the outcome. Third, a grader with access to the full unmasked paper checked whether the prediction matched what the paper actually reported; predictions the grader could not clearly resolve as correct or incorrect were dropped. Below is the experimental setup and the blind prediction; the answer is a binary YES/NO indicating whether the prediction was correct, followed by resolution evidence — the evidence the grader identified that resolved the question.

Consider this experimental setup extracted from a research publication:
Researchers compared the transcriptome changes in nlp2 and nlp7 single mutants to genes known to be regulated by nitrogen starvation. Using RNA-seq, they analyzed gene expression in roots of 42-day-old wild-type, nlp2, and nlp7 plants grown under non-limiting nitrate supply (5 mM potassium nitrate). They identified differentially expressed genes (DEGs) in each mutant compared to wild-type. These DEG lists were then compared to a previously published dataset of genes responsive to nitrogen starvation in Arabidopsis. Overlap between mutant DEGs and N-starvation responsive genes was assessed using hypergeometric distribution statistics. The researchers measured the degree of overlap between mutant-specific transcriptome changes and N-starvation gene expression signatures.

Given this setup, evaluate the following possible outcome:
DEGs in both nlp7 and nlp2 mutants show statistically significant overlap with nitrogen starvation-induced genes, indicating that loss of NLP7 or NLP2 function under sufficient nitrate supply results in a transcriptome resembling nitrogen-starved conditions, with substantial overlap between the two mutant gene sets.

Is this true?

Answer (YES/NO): YES